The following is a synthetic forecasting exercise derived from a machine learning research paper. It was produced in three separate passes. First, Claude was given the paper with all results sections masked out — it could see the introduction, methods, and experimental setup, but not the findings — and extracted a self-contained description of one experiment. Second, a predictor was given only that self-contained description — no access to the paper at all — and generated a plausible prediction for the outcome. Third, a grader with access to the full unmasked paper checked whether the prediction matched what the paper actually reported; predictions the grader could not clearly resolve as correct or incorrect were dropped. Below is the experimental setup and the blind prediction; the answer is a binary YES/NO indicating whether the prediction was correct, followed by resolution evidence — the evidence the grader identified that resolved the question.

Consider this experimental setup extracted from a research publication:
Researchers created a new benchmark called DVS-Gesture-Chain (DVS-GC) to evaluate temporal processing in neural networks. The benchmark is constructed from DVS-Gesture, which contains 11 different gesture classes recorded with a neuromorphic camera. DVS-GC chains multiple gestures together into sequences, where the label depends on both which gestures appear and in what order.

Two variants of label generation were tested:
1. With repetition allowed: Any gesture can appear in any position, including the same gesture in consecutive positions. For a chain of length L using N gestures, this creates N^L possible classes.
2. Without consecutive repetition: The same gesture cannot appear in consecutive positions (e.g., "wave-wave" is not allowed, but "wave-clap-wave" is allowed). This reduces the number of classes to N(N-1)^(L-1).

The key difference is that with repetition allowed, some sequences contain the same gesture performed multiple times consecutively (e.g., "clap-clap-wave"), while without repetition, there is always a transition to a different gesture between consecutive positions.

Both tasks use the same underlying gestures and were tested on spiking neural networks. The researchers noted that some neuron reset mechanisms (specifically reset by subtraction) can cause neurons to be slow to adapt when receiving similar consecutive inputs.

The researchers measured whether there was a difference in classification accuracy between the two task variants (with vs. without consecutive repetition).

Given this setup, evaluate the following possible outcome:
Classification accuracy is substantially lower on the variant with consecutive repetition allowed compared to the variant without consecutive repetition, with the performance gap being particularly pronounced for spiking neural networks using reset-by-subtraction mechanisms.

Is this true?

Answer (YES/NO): NO